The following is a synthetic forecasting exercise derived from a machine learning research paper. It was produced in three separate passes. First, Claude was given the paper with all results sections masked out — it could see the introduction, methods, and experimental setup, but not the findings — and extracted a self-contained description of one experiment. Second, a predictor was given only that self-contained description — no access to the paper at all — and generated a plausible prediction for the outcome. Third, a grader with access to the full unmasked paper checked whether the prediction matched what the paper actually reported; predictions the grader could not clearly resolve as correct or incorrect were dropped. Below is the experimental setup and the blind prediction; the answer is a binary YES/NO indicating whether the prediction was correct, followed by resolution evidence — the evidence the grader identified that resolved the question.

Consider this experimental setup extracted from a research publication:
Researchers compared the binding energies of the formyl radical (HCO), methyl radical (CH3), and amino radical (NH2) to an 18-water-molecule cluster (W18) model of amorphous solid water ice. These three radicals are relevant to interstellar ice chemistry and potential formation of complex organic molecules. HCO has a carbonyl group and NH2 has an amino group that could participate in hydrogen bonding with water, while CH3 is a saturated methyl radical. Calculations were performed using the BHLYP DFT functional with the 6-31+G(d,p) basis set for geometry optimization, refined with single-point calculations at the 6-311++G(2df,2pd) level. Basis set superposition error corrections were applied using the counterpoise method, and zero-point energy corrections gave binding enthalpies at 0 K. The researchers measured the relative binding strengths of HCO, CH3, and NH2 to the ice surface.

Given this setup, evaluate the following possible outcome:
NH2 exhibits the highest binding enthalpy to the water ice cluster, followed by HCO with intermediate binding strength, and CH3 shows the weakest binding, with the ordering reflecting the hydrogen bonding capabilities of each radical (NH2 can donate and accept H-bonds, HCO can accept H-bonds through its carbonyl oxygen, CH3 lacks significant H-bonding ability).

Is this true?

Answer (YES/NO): YES